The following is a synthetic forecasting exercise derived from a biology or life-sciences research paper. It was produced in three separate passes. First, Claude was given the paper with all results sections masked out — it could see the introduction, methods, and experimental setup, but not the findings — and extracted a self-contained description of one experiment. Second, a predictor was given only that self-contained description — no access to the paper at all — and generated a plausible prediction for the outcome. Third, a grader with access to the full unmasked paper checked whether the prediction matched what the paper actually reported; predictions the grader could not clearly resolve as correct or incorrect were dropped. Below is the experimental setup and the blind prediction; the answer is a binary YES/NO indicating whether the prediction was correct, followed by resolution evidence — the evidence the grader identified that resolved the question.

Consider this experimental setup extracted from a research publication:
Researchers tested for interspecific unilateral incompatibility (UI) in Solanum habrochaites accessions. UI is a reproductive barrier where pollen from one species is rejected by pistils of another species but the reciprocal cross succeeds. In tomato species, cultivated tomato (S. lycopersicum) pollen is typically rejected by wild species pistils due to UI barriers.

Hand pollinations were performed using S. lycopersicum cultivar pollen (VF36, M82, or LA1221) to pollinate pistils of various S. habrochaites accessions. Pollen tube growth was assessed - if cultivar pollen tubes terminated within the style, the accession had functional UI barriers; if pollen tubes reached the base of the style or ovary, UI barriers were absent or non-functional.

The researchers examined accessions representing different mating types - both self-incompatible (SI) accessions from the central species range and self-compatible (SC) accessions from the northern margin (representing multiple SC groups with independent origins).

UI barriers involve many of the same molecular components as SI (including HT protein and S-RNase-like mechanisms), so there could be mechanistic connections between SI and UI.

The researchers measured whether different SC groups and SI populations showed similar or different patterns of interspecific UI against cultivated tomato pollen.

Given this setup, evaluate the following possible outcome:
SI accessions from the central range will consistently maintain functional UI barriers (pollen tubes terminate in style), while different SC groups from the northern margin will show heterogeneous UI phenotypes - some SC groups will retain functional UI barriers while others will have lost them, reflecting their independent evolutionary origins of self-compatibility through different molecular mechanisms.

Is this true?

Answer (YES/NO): YES